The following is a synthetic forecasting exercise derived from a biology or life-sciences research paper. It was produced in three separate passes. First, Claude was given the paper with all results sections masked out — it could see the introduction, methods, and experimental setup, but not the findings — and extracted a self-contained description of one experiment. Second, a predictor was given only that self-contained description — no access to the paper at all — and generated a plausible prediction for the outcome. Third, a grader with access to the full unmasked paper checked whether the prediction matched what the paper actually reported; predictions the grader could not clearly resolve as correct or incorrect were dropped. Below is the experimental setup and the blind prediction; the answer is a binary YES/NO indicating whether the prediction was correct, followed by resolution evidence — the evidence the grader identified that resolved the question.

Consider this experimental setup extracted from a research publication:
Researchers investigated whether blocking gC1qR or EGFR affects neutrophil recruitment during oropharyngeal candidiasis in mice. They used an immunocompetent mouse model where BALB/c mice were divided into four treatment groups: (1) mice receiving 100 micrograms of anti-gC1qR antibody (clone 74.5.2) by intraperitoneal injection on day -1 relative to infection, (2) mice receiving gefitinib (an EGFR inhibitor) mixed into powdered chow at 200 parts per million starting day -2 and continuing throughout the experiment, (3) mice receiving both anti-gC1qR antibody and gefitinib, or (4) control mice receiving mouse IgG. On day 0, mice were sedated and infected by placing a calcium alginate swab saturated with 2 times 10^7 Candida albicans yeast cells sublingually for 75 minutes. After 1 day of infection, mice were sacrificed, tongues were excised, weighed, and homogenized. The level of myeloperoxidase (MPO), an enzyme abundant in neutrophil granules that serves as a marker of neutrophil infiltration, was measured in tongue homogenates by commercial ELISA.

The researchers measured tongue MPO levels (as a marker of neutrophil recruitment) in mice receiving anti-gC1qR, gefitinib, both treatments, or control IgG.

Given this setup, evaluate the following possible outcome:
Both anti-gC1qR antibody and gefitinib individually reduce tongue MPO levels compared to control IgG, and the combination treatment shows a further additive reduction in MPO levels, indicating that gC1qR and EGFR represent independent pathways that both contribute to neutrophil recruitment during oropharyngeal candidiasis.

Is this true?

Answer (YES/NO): NO